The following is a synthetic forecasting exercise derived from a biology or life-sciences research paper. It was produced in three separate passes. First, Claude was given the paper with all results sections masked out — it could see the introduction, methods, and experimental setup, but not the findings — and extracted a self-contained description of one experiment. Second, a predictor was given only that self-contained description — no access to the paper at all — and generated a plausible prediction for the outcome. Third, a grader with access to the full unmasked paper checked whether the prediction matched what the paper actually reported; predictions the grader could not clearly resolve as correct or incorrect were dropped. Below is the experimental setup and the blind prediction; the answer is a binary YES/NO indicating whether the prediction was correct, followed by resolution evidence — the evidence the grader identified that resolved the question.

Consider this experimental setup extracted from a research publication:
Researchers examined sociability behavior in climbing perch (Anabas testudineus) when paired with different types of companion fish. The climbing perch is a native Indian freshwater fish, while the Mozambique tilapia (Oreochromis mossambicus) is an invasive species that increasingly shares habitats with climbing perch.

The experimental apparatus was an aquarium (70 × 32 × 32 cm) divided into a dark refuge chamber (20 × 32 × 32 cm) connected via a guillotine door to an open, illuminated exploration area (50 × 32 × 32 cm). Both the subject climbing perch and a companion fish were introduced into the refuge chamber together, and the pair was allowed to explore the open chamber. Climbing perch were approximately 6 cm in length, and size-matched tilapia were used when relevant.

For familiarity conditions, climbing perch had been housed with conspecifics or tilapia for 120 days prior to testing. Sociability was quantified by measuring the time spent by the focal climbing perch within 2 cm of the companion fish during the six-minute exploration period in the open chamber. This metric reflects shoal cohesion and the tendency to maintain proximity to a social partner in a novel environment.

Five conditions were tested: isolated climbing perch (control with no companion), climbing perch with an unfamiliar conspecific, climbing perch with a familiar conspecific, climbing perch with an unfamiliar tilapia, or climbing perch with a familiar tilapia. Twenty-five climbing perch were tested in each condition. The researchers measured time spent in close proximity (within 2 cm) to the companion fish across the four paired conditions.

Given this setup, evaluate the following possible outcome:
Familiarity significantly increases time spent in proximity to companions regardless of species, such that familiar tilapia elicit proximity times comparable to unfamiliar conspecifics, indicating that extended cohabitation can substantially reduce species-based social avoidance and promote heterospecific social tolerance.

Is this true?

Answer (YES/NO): NO